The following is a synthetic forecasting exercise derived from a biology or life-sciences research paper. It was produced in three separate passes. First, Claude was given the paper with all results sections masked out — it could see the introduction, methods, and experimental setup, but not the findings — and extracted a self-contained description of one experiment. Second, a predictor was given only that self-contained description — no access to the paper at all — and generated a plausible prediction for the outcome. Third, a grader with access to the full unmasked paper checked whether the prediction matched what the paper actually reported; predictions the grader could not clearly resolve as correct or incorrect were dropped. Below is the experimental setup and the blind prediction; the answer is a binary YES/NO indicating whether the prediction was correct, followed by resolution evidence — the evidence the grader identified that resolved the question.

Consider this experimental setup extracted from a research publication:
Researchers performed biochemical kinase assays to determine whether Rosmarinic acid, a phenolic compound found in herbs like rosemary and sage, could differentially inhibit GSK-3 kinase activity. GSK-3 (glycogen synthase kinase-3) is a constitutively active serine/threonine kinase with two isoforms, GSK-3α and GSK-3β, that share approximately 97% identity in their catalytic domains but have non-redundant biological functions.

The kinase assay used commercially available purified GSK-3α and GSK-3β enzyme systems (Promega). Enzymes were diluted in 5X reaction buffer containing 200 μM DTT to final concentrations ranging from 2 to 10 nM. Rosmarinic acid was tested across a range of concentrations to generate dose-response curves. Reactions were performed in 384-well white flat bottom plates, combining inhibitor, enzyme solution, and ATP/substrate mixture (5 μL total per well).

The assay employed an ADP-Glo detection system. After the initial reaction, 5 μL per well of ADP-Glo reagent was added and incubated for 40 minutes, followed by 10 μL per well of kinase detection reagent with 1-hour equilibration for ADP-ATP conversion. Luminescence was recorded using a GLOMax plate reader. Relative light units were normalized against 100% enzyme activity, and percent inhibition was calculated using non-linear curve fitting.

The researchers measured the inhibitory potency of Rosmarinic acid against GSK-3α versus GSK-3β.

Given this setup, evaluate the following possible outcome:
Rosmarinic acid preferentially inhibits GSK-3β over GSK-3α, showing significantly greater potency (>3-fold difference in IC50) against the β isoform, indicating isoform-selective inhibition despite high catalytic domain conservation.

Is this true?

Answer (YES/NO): NO